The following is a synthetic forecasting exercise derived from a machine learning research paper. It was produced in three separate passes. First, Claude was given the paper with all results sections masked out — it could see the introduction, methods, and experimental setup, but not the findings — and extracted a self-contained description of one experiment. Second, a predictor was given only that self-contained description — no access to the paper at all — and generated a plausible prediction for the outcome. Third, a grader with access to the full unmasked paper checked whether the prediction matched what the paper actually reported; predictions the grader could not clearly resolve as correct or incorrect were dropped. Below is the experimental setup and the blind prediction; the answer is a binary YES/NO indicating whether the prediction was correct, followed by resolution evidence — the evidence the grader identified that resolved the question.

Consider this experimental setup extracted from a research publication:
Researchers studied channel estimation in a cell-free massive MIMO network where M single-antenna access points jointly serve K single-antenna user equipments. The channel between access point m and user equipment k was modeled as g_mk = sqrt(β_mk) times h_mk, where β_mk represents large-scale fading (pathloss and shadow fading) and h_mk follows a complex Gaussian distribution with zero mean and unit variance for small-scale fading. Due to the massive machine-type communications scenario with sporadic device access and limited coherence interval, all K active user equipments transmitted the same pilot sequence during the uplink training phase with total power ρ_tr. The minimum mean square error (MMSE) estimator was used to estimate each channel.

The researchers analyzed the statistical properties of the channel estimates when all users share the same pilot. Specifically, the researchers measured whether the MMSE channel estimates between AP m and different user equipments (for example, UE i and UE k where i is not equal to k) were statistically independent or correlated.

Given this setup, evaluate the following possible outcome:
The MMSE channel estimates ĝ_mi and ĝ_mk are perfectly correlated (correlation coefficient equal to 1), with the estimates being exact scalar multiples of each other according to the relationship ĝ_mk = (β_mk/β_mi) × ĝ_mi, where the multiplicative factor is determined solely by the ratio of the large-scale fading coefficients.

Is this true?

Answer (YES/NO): YES